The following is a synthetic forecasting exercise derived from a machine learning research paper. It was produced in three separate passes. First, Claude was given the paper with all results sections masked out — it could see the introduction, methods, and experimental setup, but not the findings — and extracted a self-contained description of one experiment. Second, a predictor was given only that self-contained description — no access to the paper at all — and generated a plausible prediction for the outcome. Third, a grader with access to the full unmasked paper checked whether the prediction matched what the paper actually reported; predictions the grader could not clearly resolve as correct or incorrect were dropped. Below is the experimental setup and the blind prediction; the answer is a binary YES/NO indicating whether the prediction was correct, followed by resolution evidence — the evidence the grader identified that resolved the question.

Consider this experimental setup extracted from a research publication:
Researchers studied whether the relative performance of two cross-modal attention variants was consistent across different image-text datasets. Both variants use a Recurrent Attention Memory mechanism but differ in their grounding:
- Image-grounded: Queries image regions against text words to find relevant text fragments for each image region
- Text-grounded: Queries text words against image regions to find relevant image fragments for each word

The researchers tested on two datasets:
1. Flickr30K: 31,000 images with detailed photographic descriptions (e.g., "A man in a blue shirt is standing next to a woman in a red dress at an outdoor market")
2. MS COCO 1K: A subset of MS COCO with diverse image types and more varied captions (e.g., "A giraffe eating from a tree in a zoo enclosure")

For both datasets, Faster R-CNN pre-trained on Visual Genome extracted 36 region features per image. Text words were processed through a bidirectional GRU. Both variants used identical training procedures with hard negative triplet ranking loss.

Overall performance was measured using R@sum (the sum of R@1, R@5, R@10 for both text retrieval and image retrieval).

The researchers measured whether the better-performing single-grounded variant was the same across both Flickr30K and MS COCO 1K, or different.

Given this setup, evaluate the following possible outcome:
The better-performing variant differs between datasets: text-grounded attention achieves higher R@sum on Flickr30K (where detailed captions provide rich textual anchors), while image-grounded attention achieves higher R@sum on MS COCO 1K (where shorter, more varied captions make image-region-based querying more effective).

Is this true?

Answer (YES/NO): YES